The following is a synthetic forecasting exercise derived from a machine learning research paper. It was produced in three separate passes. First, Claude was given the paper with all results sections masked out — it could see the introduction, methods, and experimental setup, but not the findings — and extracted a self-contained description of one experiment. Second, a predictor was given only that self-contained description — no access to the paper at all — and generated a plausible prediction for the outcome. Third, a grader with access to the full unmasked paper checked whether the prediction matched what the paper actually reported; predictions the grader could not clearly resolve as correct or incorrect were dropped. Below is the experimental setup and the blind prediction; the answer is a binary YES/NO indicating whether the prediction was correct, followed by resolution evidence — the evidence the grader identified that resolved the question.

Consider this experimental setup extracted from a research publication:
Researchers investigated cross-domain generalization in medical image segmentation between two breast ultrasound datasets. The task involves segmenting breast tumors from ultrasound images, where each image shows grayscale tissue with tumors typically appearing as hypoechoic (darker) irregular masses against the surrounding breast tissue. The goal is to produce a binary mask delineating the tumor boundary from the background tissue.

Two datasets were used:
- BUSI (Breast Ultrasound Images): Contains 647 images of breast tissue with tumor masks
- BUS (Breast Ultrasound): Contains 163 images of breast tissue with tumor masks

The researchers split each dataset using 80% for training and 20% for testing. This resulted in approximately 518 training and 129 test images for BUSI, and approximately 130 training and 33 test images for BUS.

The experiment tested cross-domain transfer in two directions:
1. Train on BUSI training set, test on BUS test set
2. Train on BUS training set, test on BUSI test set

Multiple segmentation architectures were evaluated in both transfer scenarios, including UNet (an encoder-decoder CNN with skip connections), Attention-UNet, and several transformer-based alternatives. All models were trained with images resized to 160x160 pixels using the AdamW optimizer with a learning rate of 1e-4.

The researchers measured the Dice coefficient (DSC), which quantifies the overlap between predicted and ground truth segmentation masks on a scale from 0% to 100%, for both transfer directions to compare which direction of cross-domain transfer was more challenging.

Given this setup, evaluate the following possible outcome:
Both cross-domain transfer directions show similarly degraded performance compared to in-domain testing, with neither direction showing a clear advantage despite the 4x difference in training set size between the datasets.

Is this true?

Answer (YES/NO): NO